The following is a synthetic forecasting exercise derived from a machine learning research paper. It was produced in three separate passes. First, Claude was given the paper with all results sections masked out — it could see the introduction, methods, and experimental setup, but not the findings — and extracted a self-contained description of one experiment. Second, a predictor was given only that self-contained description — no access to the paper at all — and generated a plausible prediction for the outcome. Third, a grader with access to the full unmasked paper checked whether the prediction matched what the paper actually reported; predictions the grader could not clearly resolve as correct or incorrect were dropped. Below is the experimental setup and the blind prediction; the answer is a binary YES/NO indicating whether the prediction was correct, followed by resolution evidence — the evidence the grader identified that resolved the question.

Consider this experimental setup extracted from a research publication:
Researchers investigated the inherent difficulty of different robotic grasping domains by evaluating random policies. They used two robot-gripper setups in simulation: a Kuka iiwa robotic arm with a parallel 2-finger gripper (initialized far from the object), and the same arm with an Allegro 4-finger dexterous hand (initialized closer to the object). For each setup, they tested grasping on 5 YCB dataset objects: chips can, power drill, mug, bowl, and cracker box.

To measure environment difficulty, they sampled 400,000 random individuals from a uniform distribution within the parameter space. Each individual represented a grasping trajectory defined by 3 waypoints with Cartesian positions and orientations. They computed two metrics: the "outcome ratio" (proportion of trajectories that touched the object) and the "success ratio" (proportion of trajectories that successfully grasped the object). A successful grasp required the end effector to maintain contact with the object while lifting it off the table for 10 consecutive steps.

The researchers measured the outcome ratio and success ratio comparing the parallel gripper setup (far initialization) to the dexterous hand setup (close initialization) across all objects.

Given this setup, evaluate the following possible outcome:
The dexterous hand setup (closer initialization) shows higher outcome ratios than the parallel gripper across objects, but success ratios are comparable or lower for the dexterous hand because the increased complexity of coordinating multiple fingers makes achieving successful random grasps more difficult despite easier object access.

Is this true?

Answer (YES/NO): NO